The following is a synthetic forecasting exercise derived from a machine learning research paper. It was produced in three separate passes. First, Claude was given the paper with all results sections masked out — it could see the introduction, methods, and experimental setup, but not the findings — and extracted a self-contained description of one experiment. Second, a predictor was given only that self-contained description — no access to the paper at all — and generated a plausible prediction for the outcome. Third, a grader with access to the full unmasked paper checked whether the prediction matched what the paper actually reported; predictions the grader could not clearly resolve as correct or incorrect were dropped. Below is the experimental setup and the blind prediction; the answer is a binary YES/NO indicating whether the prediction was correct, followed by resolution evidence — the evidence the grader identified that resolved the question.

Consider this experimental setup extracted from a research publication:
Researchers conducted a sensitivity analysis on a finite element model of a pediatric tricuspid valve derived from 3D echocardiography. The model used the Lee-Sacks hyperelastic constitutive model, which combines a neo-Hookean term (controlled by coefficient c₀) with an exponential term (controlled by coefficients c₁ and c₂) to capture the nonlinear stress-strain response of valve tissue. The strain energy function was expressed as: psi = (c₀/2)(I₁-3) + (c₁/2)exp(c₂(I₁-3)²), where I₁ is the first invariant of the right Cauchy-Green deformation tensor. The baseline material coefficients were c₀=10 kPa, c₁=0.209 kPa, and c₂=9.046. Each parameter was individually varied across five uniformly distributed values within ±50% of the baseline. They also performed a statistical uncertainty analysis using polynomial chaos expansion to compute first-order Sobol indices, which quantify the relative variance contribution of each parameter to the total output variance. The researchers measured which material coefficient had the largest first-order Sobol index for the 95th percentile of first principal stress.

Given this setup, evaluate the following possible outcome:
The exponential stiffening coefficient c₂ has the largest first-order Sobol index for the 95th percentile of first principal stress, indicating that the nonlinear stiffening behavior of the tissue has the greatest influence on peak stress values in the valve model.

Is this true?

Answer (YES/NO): YES